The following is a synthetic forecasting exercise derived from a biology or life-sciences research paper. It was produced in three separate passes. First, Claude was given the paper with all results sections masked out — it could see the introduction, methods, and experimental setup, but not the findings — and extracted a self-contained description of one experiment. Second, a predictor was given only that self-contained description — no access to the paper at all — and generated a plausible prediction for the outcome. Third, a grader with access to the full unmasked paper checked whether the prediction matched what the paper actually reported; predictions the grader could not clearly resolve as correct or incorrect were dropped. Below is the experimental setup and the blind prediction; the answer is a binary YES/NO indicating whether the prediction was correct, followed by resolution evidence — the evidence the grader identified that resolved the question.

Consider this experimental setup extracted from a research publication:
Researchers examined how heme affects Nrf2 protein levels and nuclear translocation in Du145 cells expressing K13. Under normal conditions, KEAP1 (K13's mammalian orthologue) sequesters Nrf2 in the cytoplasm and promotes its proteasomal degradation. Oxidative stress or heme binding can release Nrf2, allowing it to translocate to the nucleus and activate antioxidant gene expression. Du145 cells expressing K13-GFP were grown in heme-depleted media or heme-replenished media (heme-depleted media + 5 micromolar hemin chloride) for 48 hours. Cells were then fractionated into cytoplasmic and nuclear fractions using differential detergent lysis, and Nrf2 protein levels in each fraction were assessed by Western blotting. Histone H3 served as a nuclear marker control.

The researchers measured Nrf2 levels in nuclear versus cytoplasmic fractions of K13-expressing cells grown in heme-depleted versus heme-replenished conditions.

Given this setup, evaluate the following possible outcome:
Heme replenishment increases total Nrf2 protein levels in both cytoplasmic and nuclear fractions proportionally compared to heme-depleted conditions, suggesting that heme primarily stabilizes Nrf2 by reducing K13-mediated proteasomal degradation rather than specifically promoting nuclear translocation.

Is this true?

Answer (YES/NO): NO